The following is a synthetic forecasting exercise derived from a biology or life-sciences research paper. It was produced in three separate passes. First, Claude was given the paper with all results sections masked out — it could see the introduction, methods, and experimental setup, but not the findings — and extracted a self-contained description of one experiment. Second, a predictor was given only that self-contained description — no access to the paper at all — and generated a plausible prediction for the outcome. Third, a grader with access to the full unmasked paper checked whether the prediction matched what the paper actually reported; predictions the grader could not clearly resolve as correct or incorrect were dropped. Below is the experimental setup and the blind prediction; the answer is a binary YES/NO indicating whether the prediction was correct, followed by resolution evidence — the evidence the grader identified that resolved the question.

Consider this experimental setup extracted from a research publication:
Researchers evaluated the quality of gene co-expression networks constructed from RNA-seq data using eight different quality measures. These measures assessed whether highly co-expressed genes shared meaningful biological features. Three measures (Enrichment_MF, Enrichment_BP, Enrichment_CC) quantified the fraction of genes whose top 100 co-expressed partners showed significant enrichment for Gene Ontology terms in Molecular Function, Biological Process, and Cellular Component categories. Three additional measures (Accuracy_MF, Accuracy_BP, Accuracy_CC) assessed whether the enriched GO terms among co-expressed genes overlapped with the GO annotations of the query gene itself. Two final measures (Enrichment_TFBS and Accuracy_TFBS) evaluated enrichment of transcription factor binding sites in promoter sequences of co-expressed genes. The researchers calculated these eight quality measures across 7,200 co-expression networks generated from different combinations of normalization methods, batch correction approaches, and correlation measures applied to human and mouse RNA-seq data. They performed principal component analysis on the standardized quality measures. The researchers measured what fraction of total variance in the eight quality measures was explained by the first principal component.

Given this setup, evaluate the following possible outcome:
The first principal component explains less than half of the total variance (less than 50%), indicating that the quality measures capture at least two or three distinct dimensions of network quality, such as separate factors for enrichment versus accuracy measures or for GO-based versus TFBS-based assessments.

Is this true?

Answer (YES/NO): NO